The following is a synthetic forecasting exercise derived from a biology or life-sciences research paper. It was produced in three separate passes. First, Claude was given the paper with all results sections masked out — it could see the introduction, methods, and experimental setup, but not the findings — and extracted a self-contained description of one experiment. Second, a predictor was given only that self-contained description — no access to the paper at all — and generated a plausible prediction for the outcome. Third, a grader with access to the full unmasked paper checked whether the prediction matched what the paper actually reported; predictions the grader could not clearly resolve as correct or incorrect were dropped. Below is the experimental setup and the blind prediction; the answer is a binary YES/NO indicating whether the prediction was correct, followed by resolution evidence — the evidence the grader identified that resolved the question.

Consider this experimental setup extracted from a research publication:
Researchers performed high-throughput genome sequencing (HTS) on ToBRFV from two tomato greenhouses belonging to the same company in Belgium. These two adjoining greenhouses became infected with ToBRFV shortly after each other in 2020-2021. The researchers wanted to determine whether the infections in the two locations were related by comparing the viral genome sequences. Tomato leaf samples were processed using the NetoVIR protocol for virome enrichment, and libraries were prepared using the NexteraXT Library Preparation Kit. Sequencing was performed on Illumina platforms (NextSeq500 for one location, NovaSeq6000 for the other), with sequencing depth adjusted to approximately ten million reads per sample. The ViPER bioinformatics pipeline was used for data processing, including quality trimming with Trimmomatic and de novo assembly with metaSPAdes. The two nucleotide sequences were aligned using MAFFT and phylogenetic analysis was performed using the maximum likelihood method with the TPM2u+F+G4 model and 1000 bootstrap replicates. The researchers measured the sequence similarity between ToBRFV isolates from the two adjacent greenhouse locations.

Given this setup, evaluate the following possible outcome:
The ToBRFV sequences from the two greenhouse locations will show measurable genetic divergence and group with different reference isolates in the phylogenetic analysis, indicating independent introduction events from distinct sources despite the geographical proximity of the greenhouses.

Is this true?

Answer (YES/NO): NO